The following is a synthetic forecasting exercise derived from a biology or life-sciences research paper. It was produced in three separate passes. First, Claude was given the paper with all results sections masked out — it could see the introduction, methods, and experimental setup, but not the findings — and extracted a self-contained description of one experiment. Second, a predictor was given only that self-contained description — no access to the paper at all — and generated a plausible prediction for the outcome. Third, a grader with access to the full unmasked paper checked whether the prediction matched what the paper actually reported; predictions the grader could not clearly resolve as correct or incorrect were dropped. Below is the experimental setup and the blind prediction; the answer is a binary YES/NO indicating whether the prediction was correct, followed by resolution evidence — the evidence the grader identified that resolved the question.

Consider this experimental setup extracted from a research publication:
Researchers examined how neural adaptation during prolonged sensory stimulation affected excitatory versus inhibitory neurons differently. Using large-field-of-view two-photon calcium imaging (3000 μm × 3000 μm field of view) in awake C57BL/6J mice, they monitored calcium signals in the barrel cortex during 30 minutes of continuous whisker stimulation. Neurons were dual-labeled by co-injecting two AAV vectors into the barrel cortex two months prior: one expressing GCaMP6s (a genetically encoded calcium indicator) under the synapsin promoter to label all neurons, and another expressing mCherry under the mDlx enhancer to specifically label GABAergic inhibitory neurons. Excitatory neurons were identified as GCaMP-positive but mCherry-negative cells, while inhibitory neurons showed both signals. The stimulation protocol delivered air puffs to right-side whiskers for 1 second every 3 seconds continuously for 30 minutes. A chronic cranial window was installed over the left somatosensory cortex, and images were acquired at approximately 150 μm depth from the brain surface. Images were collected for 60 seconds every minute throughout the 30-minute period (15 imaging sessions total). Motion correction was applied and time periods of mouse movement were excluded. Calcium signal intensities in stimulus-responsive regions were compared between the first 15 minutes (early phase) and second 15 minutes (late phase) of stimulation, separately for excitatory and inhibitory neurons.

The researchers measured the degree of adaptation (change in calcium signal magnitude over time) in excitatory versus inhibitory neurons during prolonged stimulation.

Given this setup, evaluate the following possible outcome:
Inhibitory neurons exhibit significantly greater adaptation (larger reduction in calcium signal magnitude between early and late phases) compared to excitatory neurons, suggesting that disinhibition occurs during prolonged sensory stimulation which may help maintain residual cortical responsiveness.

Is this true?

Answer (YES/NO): NO